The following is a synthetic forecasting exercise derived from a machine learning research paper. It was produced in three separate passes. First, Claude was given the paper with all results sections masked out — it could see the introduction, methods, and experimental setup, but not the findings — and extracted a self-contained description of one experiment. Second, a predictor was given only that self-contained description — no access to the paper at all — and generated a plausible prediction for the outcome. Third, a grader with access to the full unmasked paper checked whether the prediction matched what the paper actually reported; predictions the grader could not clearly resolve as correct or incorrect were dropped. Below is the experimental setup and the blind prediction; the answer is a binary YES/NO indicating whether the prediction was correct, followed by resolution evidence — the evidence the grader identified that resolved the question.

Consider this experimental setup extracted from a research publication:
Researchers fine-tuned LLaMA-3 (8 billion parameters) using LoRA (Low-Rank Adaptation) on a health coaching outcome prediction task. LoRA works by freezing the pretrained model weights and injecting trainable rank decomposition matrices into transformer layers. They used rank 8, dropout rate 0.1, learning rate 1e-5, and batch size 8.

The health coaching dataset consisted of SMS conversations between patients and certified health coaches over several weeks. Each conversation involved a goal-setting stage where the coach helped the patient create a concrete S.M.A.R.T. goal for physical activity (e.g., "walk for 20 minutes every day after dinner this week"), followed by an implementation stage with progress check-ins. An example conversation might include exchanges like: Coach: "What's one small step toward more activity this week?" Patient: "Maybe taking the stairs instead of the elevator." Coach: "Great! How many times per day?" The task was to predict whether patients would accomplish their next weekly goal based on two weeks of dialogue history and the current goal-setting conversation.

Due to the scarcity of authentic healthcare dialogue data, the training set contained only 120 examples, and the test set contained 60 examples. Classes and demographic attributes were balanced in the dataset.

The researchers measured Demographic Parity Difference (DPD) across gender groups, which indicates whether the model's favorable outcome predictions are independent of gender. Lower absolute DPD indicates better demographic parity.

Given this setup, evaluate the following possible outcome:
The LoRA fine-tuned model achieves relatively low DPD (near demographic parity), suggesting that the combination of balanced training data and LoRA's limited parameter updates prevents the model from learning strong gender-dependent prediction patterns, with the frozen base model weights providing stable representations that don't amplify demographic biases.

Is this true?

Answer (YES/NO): YES